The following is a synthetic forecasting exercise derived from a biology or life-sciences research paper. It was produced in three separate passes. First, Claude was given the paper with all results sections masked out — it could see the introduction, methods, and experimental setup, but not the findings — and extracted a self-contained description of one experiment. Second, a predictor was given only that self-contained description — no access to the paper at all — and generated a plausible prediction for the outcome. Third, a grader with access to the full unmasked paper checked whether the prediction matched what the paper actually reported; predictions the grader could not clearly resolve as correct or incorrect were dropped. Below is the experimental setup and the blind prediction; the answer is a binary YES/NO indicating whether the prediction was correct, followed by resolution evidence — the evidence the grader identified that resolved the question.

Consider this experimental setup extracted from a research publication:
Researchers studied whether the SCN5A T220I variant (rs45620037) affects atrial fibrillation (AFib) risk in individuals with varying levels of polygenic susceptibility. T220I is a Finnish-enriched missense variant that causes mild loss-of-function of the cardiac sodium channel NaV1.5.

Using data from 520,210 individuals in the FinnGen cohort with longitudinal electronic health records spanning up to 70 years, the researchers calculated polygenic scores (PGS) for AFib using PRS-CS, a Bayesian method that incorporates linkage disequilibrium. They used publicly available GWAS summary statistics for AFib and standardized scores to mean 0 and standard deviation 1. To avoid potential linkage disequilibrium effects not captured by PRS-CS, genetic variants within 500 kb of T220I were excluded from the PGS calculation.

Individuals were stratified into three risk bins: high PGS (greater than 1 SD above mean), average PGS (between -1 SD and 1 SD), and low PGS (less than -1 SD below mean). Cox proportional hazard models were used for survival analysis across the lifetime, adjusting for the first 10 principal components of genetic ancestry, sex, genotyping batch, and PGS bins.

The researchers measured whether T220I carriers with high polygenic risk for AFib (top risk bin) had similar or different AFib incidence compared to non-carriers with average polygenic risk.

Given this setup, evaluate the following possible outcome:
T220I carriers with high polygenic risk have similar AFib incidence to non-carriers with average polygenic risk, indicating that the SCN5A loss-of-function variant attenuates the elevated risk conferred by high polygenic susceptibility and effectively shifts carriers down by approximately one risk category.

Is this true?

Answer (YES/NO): YES